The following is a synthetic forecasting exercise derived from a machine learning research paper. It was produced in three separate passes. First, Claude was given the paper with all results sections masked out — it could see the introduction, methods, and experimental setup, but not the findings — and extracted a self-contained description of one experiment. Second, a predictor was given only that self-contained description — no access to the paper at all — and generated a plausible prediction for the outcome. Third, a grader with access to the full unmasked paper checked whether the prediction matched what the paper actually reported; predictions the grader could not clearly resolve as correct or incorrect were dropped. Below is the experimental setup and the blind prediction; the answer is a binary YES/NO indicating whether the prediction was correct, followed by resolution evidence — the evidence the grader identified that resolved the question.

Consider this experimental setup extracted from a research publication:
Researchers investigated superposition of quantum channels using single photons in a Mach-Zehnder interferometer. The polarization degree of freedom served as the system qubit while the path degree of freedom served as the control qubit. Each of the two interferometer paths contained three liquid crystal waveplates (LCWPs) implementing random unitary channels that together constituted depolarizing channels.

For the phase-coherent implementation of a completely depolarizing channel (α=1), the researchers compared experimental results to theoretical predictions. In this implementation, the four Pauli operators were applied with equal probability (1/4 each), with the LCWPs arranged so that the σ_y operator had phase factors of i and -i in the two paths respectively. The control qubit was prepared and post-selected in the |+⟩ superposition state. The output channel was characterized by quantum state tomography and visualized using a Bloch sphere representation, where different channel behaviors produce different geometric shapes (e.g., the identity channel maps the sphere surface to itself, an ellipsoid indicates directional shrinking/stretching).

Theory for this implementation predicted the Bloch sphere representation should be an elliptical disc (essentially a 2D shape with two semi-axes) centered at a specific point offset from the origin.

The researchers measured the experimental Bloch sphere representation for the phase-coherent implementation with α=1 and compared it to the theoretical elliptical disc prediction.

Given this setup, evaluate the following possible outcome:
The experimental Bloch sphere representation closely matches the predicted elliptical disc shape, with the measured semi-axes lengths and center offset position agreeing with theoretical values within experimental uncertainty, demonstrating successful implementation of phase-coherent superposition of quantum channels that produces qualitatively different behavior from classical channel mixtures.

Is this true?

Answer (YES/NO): NO